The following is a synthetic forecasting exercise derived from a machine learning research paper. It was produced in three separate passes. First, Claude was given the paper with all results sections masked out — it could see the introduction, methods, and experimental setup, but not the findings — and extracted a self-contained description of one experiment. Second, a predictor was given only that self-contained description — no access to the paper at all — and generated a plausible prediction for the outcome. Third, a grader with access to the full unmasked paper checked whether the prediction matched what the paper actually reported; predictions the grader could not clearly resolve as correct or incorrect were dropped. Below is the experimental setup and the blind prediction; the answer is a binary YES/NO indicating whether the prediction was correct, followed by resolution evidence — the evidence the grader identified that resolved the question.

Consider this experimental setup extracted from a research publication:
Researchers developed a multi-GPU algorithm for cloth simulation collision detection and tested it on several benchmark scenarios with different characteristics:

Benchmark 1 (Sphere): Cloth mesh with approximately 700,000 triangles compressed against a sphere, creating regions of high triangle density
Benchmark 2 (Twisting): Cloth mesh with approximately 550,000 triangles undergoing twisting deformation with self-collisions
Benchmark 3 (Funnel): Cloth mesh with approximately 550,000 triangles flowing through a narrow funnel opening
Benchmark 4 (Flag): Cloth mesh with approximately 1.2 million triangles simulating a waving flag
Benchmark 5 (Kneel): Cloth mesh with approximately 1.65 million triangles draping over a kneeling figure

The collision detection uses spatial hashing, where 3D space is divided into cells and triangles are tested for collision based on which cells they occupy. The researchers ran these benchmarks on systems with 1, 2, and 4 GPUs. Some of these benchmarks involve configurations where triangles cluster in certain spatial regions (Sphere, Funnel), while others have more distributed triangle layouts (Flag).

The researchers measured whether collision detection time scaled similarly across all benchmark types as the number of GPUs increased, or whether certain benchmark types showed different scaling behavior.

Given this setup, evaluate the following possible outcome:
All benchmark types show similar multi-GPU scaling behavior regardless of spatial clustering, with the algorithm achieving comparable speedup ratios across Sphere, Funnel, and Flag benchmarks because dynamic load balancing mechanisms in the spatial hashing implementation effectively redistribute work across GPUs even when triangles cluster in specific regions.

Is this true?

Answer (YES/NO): YES